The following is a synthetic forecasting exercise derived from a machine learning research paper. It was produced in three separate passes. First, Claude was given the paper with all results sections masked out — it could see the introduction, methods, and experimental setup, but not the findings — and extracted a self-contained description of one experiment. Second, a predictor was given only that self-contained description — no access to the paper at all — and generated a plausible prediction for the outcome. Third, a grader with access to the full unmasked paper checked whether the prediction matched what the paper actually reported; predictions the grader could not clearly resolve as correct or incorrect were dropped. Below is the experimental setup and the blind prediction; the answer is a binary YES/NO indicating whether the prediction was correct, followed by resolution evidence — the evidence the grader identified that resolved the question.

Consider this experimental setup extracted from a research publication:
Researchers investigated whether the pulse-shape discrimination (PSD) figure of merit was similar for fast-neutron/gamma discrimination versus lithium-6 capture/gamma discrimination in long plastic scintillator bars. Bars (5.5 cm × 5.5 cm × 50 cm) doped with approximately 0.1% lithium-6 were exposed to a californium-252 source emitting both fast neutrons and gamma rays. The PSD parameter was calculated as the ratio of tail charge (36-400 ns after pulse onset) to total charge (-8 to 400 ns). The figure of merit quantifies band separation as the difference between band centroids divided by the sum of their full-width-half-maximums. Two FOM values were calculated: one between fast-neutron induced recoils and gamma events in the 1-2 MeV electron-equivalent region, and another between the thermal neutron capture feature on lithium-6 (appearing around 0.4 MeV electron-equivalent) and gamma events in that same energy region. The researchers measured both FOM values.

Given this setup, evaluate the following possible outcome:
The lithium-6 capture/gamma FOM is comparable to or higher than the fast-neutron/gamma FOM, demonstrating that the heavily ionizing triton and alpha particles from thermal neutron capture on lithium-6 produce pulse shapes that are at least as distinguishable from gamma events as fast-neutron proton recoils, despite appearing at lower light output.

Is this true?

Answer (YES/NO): YES